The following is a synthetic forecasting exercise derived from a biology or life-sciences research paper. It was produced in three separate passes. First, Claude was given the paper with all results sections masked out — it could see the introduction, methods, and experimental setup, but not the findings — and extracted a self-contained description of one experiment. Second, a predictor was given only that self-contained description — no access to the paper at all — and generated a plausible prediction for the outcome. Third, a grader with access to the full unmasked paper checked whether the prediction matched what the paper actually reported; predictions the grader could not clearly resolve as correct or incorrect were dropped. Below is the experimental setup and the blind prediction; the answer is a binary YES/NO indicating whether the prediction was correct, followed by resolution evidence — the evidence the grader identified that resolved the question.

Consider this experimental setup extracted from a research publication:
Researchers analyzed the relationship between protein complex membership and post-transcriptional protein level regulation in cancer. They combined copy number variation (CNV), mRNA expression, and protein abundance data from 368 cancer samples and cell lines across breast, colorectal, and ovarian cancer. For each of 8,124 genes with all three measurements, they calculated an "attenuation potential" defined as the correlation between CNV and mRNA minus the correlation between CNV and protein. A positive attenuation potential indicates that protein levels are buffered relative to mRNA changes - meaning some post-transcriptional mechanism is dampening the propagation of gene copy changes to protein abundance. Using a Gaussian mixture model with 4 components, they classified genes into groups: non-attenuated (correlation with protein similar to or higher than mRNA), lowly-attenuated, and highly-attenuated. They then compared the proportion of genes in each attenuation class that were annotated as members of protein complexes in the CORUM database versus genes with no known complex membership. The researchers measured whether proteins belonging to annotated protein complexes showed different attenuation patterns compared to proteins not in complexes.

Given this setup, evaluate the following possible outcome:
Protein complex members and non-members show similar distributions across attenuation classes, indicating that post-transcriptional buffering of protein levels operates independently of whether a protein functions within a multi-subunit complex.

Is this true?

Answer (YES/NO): NO